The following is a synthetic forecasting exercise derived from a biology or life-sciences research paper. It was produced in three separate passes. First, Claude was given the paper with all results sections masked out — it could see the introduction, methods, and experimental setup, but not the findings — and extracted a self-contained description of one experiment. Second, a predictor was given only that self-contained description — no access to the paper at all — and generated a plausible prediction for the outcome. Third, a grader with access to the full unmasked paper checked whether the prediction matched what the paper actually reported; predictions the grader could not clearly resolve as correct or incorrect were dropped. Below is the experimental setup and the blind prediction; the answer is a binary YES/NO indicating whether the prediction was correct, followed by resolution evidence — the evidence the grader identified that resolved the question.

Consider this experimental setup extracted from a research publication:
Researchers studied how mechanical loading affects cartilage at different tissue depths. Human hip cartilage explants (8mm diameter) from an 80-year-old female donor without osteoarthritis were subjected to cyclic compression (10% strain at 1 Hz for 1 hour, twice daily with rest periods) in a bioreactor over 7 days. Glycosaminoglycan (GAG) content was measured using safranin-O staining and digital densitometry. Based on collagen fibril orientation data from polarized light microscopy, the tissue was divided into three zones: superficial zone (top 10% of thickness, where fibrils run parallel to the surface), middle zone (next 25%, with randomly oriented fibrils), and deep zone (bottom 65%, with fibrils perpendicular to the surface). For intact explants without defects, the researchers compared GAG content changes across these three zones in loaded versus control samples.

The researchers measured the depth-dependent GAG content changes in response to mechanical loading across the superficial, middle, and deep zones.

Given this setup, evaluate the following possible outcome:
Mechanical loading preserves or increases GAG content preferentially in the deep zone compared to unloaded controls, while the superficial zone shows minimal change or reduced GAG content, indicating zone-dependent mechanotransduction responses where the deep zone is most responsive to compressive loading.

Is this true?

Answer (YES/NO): NO